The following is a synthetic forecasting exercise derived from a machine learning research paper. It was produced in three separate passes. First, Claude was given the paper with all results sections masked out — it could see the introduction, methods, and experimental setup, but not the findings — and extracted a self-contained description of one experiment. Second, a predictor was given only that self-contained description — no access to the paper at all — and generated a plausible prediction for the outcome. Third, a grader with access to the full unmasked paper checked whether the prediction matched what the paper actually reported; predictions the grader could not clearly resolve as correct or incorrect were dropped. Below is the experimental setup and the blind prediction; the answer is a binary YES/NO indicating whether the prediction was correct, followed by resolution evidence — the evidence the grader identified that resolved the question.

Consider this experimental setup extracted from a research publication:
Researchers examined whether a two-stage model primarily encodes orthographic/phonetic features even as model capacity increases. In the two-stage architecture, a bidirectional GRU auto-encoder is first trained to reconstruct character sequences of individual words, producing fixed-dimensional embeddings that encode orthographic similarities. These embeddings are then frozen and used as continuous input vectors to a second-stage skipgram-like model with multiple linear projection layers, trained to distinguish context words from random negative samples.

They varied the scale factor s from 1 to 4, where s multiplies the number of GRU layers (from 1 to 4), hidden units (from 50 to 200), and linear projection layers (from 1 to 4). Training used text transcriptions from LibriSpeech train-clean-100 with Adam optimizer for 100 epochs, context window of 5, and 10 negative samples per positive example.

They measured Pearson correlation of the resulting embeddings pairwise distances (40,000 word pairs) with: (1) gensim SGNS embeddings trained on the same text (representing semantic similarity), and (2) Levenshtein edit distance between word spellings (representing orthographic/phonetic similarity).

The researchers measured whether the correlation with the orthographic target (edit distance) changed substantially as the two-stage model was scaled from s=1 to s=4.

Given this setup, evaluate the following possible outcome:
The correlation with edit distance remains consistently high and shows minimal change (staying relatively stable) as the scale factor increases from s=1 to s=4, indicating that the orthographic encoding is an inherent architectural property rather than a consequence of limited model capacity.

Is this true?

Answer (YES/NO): YES